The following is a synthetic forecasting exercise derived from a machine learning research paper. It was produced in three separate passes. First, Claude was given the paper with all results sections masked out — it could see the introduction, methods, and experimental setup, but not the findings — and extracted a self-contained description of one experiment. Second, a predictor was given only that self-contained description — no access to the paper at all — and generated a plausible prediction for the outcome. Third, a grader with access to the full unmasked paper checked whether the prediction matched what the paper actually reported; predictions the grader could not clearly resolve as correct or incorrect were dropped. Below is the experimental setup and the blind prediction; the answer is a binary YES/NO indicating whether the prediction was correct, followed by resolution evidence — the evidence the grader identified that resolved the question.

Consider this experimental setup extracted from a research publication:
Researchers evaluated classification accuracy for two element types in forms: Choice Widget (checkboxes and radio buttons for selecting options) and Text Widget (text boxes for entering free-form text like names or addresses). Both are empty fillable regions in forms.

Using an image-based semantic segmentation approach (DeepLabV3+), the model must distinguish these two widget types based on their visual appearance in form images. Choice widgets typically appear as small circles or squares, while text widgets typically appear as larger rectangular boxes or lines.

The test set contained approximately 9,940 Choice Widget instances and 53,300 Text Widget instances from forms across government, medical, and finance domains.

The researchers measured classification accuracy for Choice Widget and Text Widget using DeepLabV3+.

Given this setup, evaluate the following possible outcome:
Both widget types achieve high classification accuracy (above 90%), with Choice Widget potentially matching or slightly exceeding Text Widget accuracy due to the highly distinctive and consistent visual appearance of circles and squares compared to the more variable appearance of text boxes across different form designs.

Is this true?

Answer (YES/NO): NO